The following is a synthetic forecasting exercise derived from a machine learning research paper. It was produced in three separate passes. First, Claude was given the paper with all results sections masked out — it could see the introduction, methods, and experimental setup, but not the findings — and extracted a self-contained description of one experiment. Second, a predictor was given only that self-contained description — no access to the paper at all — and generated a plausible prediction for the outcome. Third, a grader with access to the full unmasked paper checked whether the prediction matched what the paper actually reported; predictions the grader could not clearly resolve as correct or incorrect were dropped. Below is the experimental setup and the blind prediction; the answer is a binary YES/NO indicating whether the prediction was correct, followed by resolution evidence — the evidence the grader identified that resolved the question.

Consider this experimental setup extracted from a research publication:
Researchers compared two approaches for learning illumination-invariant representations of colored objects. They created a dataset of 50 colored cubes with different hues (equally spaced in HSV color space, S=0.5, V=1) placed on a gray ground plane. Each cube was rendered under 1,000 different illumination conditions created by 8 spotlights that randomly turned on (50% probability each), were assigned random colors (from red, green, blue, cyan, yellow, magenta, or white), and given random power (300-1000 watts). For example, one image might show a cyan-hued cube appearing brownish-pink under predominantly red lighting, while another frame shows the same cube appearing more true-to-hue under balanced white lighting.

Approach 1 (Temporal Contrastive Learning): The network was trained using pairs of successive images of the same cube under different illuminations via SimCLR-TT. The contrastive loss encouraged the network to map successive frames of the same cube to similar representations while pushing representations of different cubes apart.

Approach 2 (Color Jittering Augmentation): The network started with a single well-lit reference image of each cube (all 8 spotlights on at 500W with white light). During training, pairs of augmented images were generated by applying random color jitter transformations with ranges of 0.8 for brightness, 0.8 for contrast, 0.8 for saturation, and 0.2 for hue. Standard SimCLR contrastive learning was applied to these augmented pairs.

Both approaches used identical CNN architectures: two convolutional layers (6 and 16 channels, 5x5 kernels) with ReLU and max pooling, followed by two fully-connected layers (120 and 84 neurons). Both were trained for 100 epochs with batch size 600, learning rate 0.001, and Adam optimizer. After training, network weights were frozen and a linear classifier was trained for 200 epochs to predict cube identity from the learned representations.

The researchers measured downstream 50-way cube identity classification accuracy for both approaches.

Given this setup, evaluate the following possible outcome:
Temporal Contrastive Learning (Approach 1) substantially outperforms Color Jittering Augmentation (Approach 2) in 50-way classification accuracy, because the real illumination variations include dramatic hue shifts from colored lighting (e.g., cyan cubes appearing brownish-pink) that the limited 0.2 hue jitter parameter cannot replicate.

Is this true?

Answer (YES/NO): YES